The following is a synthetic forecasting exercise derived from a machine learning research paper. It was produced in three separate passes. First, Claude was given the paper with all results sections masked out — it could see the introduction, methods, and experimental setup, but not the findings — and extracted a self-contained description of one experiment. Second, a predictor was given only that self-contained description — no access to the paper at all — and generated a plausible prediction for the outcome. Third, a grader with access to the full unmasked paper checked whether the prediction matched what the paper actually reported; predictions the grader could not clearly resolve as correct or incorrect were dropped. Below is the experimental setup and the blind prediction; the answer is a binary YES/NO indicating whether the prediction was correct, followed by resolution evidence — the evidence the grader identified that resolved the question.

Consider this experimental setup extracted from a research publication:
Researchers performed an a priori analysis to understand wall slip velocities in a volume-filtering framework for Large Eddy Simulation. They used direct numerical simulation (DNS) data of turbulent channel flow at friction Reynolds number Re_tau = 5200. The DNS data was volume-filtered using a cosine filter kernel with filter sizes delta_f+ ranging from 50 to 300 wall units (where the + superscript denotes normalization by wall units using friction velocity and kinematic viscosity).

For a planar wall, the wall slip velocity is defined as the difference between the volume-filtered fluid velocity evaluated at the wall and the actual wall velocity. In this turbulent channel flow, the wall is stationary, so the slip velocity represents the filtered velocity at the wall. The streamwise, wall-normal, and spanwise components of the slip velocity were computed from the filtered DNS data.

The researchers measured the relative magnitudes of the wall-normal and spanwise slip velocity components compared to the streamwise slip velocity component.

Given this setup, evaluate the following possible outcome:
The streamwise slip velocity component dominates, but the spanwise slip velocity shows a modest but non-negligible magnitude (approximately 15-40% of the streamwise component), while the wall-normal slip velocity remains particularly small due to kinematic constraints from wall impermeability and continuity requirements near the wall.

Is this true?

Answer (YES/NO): NO